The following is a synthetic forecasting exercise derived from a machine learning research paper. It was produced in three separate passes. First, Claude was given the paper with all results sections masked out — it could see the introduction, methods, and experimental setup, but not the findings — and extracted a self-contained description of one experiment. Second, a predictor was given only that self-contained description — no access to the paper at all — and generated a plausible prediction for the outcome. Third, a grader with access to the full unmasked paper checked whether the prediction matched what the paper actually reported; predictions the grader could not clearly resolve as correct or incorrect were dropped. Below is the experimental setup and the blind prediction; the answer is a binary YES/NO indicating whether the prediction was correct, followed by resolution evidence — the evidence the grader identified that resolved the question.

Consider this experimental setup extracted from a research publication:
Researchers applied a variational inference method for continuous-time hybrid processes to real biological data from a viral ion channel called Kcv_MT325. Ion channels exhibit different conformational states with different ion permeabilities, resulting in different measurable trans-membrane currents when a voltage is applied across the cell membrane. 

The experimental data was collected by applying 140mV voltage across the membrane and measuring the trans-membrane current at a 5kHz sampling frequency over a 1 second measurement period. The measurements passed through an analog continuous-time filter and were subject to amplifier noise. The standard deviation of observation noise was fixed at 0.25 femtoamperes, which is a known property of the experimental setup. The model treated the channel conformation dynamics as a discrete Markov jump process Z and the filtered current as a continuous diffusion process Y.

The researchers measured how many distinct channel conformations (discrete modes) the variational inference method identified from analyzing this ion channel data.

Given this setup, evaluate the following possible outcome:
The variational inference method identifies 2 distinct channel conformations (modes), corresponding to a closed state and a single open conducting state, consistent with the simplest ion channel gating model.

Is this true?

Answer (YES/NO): NO